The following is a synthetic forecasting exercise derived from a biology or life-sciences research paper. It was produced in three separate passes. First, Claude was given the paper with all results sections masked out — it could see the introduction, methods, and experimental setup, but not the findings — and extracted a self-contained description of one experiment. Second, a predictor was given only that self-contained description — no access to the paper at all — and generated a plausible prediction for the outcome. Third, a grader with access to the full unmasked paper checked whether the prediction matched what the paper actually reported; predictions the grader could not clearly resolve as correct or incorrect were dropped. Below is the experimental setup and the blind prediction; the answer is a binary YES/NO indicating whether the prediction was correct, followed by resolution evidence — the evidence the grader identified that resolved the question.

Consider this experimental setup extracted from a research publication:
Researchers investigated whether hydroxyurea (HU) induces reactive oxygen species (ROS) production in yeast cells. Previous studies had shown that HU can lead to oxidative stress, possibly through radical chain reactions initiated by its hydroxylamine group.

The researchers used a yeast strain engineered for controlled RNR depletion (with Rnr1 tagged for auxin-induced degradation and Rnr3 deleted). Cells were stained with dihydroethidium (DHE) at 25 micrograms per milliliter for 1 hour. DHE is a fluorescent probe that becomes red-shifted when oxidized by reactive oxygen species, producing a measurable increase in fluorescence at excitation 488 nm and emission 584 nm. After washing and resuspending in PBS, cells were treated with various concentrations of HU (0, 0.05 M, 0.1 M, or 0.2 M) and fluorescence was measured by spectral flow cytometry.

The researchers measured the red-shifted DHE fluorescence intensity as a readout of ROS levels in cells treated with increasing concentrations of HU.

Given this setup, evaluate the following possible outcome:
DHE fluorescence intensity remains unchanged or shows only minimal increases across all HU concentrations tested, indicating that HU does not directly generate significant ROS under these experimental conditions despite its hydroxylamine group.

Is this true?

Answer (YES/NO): NO